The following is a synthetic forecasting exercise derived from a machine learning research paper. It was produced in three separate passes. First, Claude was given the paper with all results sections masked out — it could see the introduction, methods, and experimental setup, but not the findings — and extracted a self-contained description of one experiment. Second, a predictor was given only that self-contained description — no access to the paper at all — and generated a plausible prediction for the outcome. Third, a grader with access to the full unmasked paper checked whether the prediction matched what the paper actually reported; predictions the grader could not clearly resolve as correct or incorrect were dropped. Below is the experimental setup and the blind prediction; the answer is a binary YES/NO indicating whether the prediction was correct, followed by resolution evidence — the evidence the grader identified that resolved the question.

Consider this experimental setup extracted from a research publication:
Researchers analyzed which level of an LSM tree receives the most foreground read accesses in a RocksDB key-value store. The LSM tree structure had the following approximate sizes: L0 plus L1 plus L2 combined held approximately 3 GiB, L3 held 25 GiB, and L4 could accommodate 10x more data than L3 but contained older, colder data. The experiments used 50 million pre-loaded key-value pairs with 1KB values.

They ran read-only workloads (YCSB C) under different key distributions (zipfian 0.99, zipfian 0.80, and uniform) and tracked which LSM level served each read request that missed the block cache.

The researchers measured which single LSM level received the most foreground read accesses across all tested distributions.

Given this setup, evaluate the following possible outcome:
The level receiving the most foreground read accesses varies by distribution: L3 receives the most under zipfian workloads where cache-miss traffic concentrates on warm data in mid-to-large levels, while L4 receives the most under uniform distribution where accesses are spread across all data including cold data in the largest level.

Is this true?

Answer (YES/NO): NO